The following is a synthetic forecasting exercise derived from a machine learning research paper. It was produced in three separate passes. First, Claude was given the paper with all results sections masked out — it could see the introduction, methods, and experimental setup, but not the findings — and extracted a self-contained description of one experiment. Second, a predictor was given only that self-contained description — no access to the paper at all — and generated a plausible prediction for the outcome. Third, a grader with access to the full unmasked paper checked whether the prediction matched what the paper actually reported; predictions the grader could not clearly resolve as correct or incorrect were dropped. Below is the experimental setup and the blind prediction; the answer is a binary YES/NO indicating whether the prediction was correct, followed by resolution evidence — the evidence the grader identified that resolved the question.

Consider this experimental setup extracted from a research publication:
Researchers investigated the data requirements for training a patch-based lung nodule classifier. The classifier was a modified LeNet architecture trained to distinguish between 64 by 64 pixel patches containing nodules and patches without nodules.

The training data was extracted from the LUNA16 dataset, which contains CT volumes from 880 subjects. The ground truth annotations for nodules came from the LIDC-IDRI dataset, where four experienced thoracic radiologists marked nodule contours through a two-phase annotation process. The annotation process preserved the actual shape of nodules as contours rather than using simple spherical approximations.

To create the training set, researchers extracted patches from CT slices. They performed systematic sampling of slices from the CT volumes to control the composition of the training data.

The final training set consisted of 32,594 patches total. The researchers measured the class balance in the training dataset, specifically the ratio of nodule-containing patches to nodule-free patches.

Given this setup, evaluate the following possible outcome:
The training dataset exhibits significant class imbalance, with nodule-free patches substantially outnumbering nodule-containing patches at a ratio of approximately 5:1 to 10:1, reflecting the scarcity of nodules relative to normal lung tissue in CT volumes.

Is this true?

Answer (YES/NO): NO